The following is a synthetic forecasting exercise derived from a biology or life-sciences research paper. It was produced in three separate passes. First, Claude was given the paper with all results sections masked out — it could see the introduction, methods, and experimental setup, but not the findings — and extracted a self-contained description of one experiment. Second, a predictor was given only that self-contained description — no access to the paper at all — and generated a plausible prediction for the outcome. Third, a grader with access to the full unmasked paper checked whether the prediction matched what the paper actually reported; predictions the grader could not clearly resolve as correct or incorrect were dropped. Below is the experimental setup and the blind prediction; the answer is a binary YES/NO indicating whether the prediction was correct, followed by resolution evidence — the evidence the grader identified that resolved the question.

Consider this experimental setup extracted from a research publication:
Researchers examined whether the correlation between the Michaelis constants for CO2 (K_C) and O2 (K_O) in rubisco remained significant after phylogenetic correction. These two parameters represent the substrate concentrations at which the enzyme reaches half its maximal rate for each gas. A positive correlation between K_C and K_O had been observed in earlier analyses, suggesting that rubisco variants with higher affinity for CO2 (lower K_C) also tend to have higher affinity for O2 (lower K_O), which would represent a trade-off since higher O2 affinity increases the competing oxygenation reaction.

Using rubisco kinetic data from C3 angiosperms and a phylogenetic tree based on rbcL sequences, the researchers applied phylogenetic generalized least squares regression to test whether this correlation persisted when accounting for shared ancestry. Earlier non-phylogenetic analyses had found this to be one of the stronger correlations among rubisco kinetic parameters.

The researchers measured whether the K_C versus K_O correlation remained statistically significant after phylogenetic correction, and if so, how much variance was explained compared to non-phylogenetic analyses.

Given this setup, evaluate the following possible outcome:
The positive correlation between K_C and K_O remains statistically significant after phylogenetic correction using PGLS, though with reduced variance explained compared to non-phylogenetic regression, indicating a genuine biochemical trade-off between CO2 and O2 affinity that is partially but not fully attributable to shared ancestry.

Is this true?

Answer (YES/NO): YES